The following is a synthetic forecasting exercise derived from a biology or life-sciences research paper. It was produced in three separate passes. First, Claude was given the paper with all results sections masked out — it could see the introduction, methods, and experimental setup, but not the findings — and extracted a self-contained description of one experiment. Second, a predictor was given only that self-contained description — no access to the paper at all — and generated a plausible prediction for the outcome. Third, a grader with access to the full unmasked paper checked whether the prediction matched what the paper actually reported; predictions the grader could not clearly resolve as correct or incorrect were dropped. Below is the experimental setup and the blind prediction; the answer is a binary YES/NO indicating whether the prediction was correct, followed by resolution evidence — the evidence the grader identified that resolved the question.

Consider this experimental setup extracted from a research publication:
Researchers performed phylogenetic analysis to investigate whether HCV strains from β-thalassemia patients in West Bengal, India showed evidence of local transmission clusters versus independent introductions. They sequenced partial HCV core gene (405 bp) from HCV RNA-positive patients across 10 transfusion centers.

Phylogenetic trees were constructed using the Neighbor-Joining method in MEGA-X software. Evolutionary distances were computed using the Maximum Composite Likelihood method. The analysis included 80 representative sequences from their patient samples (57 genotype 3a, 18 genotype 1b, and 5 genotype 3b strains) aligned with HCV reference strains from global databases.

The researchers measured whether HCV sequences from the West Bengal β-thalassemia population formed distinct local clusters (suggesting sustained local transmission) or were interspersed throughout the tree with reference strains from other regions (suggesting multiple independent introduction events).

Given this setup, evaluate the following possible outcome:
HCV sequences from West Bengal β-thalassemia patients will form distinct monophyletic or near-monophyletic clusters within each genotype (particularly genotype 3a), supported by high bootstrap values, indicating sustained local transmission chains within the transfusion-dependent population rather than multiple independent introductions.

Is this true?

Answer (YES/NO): NO